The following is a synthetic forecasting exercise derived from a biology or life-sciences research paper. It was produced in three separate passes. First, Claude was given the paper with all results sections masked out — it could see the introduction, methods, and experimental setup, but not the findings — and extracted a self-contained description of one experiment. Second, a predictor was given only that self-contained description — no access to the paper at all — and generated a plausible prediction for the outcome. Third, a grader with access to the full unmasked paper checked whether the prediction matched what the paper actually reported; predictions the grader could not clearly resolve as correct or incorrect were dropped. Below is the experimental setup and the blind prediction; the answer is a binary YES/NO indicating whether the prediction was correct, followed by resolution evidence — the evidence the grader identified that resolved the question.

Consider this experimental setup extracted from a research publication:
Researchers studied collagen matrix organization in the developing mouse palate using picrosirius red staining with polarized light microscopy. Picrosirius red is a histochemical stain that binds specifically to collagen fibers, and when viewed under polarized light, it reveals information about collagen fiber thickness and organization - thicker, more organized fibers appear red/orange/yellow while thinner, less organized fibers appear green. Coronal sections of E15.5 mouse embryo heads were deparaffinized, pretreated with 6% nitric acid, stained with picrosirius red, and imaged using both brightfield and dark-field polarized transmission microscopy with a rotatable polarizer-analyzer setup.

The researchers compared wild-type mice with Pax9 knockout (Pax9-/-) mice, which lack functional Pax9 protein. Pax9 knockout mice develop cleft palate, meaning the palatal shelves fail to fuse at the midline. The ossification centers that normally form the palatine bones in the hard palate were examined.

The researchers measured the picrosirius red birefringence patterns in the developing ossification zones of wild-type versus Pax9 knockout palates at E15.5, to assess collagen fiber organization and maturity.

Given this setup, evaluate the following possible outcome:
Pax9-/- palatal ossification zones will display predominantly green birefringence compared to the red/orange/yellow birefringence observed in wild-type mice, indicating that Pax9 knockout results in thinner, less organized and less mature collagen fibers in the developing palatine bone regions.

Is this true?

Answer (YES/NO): NO